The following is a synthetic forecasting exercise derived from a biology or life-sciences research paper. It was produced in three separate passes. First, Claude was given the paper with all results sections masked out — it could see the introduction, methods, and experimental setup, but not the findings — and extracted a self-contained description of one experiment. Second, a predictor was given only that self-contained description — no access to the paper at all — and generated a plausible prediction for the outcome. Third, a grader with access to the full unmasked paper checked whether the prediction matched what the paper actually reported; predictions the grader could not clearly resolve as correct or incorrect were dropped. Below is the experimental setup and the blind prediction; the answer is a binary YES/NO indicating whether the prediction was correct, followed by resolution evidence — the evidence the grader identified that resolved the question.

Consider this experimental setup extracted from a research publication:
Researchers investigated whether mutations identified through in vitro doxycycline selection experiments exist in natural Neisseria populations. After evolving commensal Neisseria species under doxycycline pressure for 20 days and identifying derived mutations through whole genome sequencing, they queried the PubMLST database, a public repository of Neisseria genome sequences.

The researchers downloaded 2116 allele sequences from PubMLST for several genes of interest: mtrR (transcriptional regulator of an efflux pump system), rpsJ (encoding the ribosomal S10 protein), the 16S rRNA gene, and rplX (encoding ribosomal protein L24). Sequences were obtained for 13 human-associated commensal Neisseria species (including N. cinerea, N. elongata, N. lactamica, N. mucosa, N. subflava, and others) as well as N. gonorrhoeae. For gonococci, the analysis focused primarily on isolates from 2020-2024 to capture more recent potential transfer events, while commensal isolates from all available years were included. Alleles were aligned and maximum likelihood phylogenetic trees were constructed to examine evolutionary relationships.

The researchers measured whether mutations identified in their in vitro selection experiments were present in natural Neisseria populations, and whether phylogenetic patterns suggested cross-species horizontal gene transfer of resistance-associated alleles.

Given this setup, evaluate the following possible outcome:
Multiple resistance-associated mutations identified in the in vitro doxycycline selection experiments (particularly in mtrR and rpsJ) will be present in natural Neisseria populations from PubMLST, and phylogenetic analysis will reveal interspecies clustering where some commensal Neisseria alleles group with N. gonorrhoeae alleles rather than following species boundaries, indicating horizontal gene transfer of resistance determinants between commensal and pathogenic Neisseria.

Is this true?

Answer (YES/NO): YES